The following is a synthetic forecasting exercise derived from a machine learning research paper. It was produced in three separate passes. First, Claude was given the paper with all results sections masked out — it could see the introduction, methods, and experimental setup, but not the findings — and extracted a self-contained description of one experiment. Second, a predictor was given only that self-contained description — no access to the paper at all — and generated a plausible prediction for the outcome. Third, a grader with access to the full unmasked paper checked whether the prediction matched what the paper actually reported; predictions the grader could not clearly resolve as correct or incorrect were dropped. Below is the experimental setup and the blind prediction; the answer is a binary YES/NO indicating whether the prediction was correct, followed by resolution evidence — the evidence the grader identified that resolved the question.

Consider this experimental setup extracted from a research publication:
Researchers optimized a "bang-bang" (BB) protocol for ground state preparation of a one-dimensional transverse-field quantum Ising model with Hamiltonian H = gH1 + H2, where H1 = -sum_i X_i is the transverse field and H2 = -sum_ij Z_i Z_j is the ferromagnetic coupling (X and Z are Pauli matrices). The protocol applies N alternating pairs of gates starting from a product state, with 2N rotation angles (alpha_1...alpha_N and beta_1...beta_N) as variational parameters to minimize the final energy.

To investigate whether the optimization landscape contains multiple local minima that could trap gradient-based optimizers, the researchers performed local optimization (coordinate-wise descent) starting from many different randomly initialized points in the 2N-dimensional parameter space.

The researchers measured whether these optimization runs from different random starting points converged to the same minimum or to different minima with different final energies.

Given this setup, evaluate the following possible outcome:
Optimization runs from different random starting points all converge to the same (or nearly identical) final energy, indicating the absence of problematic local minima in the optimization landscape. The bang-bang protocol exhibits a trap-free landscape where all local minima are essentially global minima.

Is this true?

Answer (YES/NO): YES